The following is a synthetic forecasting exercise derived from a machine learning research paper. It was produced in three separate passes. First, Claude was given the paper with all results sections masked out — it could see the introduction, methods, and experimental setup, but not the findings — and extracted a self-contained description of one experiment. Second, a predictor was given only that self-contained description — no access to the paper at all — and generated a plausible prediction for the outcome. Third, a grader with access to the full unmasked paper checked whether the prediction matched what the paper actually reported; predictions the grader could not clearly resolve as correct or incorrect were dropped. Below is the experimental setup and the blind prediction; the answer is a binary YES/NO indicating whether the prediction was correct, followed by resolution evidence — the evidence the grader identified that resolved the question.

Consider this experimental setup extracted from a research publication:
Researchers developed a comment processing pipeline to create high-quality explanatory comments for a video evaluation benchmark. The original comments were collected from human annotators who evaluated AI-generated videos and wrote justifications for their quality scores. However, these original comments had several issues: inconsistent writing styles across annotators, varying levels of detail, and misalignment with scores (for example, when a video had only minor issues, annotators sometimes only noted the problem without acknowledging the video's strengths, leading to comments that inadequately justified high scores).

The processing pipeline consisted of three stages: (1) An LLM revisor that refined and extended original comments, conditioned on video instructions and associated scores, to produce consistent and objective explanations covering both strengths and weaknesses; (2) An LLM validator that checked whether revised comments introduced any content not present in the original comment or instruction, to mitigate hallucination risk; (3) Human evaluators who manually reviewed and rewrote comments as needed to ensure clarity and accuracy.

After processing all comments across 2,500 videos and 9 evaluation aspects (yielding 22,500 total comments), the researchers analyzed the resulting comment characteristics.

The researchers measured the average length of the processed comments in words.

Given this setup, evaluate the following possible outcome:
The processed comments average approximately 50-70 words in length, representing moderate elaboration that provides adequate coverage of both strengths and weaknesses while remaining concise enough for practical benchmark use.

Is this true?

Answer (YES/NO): NO